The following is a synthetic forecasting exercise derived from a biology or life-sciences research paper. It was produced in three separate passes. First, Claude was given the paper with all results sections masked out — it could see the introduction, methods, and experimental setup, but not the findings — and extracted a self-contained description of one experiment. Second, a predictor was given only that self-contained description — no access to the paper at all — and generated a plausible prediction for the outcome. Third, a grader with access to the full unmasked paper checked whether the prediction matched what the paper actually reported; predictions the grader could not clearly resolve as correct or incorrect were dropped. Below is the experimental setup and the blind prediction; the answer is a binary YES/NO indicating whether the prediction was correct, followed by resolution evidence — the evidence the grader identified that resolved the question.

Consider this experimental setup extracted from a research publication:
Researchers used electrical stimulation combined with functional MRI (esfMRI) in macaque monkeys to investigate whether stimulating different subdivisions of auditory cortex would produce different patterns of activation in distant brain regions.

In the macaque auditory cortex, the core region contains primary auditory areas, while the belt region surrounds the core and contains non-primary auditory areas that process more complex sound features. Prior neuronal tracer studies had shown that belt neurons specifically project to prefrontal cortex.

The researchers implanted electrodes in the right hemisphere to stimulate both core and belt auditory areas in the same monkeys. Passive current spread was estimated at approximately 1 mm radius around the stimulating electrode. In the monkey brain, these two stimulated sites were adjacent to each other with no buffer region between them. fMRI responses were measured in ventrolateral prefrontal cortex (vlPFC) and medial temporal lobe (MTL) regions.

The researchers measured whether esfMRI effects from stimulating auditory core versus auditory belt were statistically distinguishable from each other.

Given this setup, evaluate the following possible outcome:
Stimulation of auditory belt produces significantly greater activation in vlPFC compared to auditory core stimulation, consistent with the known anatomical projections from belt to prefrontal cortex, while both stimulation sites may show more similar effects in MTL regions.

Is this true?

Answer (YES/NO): NO